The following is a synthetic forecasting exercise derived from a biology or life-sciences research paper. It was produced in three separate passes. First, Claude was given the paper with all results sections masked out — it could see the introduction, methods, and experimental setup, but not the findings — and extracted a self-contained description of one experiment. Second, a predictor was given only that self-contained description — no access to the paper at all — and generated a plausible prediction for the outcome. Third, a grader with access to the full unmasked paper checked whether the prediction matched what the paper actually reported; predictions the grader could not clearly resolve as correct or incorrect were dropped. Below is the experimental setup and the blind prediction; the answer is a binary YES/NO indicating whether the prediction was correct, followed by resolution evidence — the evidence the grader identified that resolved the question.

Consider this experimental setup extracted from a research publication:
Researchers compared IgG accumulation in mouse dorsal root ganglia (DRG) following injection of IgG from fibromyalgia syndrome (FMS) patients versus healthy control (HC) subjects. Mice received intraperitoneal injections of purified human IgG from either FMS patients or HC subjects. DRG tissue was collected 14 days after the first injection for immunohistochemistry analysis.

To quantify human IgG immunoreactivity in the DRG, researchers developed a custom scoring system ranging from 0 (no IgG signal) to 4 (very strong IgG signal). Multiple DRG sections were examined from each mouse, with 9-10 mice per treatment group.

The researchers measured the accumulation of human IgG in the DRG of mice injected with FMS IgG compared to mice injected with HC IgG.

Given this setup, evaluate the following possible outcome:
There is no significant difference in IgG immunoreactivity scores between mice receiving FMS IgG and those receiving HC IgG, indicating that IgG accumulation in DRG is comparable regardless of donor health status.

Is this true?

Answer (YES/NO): NO